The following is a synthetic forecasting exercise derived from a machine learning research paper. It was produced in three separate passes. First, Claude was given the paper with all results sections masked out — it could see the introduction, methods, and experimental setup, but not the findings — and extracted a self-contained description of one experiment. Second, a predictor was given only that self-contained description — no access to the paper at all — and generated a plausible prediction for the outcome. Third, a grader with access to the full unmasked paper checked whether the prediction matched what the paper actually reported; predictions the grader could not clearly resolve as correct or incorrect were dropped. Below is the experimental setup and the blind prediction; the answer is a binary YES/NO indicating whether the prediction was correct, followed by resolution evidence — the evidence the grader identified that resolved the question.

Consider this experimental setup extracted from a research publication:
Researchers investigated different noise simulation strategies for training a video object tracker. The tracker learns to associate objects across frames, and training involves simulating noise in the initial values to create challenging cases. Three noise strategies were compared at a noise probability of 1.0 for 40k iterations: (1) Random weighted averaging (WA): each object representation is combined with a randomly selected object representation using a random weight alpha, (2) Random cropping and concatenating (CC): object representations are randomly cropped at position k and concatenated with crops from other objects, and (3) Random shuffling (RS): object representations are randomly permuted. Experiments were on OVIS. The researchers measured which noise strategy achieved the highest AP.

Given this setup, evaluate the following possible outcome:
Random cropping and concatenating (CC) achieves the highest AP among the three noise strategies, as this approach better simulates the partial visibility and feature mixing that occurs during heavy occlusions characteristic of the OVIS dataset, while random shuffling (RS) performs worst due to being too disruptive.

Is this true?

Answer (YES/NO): NO